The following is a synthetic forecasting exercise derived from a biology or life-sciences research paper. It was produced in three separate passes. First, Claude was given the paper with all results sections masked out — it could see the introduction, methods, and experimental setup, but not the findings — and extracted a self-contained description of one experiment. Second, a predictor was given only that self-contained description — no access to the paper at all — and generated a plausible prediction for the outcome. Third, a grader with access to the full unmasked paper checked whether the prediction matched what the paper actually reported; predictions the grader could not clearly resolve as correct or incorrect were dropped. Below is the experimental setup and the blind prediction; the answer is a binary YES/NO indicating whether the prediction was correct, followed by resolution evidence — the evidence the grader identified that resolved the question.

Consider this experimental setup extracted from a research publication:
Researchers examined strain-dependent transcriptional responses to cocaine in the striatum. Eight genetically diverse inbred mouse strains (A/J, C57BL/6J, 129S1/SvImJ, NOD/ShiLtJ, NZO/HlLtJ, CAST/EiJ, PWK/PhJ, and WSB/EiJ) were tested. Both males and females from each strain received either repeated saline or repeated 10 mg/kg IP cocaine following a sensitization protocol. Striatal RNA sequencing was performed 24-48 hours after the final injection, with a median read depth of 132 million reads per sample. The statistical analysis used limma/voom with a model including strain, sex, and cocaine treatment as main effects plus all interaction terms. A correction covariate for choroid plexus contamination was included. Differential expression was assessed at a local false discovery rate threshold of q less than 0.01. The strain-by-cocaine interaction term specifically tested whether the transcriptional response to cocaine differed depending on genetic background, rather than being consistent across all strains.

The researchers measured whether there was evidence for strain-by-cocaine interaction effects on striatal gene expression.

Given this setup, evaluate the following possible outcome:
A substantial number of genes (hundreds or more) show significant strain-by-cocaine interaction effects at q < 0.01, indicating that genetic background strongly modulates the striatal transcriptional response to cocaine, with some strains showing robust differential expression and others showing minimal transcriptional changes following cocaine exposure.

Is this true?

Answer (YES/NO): NO